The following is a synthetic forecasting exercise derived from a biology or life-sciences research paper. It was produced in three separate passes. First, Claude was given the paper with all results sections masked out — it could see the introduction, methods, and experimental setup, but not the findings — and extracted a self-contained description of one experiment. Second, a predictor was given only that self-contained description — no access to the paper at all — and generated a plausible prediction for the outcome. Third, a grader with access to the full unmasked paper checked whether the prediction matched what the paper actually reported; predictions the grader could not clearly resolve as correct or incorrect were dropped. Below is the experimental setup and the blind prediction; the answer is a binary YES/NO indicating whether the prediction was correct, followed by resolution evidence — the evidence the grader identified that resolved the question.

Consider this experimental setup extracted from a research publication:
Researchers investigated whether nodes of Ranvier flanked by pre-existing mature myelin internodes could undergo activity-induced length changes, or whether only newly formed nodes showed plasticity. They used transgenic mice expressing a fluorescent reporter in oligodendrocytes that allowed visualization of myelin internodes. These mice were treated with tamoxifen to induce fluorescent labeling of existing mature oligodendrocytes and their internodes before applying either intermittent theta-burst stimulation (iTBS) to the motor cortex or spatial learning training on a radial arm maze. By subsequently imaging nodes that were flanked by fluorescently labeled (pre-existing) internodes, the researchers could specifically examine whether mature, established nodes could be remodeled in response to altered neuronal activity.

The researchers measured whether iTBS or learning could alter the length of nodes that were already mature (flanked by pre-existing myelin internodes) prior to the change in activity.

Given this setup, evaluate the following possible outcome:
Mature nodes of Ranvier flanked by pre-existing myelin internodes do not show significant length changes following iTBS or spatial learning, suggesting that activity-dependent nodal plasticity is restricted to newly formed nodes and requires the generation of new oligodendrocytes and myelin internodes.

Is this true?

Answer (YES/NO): NO